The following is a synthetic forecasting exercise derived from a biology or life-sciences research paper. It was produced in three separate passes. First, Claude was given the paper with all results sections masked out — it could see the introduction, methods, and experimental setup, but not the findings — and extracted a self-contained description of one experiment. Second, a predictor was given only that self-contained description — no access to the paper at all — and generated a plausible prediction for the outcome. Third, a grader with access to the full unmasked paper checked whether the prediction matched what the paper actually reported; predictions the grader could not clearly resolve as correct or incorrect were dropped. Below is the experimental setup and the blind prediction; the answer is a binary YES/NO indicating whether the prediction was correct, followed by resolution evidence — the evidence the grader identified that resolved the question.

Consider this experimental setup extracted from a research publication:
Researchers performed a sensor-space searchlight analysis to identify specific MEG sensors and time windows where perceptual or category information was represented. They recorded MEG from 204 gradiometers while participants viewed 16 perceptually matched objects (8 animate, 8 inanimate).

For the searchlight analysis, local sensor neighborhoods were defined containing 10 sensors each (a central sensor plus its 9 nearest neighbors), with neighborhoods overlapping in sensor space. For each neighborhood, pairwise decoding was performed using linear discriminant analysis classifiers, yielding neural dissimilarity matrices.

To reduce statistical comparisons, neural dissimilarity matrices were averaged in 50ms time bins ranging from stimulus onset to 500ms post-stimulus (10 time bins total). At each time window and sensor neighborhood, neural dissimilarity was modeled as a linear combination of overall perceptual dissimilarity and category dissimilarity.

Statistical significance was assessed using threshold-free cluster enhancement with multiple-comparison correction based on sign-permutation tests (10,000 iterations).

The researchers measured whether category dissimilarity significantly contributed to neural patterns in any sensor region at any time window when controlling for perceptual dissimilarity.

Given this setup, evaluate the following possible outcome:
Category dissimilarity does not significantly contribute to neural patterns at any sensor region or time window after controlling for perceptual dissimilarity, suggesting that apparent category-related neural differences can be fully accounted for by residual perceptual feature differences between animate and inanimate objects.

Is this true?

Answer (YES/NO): YES